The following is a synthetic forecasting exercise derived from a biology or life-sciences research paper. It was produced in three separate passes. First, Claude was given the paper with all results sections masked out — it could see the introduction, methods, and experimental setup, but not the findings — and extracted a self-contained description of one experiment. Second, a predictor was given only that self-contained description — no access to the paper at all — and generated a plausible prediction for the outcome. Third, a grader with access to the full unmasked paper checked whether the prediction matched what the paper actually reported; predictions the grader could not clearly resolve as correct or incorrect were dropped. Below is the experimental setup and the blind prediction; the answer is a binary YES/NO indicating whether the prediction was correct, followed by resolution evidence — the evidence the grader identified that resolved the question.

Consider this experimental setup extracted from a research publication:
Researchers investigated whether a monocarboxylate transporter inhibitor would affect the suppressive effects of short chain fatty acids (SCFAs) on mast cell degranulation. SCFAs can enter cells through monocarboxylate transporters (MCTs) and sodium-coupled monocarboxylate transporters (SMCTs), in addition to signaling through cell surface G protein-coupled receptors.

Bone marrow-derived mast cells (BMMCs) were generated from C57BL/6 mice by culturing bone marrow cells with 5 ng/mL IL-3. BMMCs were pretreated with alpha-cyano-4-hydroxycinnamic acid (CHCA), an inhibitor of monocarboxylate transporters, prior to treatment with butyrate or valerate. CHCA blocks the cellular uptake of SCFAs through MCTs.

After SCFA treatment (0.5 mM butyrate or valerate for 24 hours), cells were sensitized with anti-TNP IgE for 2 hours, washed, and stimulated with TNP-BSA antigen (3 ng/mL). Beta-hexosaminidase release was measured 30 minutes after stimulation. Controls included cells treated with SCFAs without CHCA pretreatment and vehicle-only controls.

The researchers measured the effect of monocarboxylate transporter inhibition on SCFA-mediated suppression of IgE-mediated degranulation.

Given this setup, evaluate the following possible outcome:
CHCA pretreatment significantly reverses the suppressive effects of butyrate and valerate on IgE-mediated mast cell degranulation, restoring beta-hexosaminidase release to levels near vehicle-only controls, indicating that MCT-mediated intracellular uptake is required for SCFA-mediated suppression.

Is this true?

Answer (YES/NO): NO